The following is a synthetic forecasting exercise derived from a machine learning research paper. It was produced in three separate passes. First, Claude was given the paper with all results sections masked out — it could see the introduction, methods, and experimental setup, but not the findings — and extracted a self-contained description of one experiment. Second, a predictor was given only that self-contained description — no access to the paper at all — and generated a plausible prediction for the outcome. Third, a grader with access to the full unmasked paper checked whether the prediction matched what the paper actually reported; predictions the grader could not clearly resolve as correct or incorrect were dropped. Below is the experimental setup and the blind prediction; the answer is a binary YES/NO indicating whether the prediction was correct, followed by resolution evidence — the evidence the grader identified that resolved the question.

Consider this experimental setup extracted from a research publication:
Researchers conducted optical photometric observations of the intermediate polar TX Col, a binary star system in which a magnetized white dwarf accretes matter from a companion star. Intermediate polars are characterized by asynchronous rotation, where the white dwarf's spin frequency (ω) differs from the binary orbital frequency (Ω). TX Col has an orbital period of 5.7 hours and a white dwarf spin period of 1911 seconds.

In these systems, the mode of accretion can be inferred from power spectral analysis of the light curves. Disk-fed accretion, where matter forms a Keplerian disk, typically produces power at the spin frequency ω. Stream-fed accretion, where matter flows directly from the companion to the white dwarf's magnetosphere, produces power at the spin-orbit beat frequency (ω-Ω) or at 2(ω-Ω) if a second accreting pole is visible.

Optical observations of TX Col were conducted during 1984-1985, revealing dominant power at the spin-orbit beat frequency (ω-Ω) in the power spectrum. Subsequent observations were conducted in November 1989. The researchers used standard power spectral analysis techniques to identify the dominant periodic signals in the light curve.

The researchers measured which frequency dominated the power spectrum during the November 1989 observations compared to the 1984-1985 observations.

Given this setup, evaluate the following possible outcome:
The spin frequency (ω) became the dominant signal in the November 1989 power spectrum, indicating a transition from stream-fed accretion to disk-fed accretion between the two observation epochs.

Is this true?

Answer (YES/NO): NO